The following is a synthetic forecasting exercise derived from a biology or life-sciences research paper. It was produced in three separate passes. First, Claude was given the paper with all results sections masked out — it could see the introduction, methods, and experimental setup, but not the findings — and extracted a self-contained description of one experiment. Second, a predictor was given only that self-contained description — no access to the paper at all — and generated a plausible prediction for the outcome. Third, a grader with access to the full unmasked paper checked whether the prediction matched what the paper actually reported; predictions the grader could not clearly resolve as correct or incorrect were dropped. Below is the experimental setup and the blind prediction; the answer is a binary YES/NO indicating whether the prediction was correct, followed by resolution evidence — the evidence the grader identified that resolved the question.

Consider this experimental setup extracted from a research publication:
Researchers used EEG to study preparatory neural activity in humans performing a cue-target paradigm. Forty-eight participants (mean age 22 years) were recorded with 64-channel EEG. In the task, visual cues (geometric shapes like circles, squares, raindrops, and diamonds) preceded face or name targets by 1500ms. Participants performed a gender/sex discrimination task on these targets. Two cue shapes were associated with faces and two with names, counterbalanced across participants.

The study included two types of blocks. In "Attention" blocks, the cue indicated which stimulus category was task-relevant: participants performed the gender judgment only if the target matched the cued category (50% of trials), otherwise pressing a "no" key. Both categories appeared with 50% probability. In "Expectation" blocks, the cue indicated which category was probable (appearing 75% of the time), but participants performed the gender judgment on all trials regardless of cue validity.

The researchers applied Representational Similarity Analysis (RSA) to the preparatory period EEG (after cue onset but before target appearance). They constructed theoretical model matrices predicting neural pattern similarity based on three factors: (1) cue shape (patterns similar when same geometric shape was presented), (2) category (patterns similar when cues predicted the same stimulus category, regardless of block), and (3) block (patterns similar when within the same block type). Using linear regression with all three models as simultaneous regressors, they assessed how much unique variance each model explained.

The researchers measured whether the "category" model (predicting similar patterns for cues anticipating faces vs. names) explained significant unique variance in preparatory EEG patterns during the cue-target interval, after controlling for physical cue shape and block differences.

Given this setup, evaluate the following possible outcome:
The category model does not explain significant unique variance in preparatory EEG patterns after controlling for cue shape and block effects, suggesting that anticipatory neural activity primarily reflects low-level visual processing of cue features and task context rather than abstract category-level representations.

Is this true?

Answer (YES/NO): NO